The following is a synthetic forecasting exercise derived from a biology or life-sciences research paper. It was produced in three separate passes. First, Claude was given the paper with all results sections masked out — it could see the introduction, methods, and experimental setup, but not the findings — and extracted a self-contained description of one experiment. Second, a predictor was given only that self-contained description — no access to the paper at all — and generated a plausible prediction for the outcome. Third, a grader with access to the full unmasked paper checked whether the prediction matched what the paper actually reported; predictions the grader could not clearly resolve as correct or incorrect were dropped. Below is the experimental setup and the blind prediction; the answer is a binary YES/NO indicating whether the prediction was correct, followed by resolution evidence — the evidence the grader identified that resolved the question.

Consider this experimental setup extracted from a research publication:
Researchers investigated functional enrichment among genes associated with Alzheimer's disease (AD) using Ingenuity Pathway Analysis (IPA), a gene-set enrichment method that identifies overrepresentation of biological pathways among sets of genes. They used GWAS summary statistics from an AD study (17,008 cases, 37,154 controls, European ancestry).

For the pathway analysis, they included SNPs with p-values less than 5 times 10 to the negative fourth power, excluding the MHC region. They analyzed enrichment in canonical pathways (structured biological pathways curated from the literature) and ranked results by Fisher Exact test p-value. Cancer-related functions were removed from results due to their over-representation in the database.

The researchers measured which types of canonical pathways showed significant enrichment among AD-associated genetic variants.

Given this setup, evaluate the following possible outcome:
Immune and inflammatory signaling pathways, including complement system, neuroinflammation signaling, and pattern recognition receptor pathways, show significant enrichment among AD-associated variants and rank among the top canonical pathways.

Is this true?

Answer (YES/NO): NO